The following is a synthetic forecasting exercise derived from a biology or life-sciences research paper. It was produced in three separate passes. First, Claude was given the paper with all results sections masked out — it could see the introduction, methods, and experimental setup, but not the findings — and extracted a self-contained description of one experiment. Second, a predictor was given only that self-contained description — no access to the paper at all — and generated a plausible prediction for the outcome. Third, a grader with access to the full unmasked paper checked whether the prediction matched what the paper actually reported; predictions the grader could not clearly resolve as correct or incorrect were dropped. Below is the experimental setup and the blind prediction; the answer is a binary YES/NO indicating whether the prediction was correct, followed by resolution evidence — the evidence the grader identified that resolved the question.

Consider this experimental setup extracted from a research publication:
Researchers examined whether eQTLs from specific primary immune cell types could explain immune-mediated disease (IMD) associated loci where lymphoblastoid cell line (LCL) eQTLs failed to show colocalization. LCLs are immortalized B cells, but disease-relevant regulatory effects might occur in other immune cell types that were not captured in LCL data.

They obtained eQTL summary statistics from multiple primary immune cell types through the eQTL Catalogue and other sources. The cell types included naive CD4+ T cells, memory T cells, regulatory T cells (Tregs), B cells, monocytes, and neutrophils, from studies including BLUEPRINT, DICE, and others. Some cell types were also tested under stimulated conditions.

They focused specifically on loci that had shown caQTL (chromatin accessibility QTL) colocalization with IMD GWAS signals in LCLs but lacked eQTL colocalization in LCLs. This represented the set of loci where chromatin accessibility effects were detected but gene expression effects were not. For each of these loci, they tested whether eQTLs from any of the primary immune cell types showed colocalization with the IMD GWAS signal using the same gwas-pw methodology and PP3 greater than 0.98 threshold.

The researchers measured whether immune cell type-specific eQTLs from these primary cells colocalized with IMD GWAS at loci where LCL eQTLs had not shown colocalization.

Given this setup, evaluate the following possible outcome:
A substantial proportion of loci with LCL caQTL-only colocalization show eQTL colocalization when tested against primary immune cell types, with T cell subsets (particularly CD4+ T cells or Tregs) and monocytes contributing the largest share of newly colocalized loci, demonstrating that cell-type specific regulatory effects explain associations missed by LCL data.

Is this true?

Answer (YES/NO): NO